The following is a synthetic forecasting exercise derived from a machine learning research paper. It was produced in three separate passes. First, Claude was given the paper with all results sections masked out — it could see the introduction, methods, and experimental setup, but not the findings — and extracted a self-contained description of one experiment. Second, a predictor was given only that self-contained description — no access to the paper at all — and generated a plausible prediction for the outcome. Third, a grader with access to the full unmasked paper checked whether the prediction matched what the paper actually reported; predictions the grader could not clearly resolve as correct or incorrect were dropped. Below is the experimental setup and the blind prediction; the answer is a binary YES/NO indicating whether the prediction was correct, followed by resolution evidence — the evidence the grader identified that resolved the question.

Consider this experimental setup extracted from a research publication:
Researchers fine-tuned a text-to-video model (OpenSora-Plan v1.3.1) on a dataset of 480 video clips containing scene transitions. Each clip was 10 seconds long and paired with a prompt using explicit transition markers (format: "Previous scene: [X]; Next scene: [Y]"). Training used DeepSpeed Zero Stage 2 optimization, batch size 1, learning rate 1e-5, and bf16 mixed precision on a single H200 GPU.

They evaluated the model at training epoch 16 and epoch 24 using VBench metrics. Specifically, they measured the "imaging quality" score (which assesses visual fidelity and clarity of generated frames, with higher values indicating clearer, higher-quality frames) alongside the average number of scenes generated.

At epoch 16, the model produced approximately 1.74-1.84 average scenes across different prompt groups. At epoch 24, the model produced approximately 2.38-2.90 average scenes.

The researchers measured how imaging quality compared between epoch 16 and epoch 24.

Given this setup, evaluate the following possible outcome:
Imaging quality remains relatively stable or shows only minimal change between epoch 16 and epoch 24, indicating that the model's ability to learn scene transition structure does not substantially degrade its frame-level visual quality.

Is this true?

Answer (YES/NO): NO